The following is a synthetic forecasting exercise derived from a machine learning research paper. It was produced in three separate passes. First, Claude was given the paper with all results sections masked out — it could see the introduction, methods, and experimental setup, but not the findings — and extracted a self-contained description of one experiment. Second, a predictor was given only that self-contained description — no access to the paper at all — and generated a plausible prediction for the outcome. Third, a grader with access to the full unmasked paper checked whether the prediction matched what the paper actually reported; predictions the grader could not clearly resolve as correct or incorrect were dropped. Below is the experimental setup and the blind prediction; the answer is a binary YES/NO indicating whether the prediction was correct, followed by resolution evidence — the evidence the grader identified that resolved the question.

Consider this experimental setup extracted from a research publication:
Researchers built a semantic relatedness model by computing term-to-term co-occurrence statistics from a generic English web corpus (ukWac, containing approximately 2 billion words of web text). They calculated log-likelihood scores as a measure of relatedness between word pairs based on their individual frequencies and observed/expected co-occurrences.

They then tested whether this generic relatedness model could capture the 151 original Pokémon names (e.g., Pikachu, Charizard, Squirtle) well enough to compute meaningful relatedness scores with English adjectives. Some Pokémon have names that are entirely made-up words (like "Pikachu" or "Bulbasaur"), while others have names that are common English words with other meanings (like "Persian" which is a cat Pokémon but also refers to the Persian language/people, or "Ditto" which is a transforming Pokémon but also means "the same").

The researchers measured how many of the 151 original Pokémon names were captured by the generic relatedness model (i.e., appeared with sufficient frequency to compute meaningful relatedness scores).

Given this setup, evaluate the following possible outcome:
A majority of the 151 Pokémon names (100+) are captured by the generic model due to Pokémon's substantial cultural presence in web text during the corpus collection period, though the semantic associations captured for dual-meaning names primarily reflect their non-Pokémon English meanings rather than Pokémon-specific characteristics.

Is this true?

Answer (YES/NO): NO